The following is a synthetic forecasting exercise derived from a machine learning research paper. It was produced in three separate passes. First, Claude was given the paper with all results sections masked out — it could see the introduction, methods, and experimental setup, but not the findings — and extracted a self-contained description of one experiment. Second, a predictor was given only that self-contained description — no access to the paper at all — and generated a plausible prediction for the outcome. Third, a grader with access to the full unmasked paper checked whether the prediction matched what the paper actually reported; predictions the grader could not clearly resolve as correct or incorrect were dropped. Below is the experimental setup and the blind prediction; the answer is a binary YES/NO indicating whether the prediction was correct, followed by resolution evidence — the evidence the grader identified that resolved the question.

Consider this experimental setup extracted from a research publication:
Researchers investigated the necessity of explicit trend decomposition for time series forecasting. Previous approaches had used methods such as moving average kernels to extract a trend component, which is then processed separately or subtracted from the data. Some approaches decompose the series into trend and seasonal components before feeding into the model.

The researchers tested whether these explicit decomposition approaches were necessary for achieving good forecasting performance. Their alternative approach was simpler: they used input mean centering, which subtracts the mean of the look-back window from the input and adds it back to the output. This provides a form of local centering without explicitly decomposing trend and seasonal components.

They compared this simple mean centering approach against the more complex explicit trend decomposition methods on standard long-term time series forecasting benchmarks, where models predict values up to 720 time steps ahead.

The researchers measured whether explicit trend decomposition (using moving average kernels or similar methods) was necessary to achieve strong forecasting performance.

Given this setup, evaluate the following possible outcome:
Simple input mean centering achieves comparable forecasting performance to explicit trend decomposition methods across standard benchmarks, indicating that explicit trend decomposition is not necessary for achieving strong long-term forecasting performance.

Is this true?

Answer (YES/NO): YES